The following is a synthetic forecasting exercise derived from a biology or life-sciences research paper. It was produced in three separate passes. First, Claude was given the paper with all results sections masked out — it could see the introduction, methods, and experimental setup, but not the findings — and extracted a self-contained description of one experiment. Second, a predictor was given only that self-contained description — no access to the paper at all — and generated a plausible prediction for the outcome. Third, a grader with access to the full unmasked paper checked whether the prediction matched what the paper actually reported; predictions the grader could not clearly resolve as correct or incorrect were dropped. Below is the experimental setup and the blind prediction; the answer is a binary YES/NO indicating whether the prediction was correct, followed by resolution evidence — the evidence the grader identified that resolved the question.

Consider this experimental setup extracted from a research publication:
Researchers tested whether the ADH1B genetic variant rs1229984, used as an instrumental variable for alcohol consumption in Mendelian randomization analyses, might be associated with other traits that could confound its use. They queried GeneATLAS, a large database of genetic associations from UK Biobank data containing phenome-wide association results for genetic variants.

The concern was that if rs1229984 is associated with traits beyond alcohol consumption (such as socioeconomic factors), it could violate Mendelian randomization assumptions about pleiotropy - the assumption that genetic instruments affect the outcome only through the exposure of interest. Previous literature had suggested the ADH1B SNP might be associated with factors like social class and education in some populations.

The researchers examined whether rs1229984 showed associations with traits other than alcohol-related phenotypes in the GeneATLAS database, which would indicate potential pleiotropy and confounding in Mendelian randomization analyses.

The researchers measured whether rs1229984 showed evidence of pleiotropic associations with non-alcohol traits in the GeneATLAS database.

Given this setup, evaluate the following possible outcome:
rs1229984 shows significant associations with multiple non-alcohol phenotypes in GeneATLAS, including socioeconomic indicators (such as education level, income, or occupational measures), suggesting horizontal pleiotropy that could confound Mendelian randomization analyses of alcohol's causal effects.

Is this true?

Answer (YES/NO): YES